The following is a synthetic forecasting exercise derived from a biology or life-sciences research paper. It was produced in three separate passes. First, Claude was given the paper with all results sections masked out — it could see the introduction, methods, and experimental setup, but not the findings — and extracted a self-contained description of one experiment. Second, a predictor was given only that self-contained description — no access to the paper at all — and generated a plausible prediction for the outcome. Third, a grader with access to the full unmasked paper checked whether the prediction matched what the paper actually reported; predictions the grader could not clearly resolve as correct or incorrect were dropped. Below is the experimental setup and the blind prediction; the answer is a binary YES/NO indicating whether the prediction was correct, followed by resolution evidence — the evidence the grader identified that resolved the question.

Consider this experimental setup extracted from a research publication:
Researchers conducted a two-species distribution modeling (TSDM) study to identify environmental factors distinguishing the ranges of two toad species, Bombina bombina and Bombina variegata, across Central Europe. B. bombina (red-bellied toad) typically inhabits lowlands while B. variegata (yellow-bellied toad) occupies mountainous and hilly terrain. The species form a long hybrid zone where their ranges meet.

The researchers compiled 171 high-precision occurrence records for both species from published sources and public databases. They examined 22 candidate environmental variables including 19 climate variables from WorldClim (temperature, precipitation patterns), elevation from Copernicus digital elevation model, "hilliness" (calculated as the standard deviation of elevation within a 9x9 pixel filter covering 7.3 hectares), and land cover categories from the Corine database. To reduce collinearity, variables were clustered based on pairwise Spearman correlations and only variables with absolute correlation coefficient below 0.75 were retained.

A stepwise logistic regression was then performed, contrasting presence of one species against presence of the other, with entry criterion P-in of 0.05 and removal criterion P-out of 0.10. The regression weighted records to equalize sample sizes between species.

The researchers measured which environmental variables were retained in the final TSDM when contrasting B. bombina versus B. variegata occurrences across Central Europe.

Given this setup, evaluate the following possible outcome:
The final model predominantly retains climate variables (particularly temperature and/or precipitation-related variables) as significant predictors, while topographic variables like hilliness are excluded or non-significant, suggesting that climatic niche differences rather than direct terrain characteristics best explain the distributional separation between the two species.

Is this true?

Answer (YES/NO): NO